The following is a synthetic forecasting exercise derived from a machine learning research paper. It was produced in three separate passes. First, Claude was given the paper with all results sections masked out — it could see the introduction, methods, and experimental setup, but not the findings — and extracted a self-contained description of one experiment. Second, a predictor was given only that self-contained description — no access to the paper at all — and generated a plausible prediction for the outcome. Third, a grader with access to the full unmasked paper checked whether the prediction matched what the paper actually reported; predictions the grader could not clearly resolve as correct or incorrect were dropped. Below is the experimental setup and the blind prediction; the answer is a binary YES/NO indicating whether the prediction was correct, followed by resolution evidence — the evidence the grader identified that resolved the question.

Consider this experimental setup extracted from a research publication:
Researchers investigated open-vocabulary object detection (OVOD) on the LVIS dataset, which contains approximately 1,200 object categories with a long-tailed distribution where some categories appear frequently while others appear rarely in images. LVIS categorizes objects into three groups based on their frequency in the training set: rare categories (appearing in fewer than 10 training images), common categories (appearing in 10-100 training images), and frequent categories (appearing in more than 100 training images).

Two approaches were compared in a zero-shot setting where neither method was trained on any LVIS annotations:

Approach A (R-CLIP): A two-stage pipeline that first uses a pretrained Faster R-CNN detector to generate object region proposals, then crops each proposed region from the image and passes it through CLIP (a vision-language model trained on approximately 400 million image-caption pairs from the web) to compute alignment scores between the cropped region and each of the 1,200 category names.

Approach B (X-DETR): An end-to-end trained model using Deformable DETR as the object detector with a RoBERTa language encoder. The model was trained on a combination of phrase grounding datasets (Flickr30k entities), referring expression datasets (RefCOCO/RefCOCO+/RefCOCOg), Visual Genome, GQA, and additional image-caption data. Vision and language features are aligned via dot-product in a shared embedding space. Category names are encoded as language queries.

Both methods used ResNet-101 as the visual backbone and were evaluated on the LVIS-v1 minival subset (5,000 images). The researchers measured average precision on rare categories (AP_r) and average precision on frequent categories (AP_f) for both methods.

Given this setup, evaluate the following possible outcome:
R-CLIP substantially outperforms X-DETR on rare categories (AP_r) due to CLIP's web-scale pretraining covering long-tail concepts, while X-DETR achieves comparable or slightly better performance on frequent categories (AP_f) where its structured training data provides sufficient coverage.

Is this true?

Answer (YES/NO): NO